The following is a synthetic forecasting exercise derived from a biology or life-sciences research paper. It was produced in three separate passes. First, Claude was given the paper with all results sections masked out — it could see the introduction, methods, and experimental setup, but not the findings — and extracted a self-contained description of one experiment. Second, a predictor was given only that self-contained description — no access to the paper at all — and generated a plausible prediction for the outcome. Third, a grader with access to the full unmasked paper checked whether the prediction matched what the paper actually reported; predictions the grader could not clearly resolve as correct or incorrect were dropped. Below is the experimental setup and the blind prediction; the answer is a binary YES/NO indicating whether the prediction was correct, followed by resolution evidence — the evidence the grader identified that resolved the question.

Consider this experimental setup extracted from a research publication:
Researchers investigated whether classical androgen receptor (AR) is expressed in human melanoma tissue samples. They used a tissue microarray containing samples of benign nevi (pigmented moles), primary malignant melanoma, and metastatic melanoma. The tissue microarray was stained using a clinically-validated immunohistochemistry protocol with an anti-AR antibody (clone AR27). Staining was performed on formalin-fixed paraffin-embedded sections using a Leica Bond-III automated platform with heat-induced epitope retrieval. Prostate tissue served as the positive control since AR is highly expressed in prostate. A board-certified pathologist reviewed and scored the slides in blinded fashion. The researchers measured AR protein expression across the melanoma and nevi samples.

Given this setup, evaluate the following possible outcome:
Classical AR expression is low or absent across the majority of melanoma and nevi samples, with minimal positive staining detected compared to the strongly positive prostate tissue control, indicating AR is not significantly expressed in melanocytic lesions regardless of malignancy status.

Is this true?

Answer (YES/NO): NO